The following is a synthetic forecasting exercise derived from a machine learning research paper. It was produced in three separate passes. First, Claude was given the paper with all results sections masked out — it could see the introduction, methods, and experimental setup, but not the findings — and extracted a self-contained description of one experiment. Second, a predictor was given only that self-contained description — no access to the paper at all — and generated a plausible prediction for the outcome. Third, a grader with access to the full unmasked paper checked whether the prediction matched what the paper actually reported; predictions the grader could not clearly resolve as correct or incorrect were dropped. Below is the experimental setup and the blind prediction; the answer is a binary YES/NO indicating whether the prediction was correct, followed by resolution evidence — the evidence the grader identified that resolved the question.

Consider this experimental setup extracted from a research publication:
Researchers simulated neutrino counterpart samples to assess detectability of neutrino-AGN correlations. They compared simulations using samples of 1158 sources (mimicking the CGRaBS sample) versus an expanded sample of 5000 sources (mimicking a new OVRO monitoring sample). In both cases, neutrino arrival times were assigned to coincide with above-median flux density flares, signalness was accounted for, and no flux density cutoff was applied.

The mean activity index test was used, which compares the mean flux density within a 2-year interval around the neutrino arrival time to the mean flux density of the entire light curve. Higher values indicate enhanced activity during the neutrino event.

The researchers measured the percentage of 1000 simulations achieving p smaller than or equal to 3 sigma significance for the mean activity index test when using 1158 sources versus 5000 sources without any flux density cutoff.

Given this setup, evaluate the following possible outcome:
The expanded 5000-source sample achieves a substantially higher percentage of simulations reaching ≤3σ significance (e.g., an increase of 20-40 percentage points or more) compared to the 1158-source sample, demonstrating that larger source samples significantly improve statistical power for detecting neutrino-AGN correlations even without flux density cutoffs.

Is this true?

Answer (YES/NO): NO